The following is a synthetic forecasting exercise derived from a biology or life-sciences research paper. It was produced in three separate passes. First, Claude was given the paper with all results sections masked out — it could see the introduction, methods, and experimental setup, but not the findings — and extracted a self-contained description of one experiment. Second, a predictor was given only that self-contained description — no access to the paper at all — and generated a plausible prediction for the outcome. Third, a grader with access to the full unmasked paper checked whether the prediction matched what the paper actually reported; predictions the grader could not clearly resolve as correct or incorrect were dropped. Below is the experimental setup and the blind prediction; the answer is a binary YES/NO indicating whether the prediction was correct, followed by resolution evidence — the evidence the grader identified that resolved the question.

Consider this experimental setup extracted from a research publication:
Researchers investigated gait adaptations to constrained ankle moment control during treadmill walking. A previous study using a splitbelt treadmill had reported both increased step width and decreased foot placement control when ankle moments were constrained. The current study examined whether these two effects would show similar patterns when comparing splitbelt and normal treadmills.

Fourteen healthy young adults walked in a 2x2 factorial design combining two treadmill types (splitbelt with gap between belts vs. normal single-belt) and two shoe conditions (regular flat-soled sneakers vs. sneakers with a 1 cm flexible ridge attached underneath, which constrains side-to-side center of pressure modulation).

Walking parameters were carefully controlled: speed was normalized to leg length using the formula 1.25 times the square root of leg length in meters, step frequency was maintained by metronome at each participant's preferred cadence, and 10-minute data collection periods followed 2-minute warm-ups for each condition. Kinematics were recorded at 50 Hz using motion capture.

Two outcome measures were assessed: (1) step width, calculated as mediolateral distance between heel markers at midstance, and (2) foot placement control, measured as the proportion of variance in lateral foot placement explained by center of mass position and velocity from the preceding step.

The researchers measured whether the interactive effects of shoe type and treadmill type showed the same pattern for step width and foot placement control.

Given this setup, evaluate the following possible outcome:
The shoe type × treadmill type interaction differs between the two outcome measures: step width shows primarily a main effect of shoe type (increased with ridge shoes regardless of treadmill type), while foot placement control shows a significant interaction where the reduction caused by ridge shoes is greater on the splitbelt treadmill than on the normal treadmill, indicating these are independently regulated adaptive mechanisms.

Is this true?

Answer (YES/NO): NO